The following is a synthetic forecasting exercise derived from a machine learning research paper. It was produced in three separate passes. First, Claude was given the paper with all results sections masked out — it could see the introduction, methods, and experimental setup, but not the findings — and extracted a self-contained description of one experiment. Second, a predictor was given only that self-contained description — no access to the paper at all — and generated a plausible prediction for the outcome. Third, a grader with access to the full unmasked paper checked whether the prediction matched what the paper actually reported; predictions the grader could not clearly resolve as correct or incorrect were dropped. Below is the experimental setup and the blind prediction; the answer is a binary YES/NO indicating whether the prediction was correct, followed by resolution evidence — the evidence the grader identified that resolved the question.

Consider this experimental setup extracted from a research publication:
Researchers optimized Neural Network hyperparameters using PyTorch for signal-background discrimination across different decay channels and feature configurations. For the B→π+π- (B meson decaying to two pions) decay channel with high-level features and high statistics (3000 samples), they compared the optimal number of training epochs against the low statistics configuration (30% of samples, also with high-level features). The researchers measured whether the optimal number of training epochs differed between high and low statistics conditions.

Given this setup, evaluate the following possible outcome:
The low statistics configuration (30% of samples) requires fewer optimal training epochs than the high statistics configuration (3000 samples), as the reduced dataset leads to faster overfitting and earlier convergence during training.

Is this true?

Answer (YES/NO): YES